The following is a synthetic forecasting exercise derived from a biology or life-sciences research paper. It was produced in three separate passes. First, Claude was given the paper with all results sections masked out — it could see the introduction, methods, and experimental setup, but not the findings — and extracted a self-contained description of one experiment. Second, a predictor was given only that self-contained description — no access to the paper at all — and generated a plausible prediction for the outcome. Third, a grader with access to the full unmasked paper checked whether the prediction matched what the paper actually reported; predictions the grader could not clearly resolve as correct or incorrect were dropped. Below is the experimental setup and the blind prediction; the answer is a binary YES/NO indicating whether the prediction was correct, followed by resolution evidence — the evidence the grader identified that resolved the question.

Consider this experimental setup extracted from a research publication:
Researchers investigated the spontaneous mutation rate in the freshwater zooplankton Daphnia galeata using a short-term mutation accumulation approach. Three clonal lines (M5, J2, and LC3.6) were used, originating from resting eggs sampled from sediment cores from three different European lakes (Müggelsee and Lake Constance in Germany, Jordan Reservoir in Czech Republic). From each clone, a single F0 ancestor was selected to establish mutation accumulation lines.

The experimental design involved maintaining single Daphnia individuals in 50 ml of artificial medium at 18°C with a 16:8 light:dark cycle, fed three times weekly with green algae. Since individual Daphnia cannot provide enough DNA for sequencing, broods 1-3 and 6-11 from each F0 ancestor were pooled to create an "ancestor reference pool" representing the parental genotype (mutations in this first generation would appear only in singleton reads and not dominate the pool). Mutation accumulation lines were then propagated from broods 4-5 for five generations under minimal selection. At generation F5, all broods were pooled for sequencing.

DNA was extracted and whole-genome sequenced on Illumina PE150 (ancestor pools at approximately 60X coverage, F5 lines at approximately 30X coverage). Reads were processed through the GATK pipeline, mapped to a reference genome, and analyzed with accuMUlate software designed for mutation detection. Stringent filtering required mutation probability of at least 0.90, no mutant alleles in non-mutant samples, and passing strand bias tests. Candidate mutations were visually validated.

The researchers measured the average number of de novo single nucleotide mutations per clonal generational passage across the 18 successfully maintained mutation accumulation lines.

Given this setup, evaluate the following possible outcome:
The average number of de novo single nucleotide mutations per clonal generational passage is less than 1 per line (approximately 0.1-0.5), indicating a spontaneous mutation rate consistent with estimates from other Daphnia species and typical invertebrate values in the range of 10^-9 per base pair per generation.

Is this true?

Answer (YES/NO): YES